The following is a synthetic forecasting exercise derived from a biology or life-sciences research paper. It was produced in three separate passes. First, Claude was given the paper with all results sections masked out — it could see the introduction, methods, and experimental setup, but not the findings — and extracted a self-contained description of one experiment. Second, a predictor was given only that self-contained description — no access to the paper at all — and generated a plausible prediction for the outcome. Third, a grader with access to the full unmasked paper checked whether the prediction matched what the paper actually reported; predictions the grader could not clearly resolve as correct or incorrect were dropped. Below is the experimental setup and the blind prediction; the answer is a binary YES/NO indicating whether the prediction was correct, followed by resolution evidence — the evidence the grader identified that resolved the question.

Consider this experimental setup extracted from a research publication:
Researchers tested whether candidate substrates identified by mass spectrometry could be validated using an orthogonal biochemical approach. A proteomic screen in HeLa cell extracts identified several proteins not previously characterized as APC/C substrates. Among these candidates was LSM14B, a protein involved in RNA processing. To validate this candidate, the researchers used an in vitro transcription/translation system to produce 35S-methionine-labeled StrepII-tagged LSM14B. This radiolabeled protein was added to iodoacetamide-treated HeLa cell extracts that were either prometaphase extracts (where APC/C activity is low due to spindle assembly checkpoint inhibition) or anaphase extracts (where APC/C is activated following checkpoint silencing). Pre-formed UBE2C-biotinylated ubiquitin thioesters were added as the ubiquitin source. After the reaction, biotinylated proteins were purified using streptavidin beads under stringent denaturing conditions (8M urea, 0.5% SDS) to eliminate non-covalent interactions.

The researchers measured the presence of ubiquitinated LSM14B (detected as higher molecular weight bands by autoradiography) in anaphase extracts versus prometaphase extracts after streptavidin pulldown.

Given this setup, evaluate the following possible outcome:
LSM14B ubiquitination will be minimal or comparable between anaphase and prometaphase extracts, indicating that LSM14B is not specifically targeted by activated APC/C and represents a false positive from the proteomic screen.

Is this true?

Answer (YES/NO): NO